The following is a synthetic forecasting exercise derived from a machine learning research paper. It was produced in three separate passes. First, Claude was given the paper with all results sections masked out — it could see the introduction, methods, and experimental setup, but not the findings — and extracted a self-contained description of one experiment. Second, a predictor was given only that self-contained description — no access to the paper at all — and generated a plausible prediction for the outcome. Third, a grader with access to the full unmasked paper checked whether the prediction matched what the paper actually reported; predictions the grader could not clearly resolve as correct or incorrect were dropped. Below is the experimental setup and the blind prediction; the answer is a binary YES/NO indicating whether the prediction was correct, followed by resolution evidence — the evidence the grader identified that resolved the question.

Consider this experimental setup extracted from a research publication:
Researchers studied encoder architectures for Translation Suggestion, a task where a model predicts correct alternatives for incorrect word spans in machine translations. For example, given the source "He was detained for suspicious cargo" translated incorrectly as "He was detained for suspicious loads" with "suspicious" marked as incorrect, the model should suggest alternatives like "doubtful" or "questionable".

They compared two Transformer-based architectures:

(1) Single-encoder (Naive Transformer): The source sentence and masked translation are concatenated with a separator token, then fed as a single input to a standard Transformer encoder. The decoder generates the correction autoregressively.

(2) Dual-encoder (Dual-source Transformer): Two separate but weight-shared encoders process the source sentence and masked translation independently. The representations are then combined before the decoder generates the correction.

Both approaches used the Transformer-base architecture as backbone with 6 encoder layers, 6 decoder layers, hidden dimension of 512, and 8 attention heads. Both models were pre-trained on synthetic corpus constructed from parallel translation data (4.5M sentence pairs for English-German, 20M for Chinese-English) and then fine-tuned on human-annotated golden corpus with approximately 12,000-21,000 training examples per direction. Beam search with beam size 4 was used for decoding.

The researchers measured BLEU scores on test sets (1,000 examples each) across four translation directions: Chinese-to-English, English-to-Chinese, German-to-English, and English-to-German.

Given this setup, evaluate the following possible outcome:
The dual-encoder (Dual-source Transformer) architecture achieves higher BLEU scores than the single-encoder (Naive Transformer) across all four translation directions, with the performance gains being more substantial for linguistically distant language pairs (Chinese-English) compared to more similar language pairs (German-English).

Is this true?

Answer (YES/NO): NO